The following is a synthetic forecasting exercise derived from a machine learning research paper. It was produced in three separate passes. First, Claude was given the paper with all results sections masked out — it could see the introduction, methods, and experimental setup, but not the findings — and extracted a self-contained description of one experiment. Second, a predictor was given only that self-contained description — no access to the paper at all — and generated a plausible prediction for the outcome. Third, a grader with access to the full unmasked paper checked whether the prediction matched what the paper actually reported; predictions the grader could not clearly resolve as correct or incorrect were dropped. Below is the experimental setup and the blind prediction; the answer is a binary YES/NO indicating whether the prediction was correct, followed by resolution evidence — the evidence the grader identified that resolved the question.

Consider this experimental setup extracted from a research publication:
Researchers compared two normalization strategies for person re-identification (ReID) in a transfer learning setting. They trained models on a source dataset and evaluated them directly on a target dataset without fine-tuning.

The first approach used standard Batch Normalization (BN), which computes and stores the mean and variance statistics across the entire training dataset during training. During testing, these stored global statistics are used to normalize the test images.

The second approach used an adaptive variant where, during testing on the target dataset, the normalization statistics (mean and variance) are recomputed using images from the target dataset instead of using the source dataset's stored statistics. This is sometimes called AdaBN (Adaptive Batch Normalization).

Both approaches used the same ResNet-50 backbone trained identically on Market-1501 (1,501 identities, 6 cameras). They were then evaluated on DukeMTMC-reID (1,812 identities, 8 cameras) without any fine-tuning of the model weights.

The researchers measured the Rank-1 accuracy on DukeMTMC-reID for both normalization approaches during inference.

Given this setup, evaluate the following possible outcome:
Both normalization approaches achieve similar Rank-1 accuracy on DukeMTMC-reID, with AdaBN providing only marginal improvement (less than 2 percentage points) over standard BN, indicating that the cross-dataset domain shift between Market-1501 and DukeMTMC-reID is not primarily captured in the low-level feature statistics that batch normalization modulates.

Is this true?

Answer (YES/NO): NO